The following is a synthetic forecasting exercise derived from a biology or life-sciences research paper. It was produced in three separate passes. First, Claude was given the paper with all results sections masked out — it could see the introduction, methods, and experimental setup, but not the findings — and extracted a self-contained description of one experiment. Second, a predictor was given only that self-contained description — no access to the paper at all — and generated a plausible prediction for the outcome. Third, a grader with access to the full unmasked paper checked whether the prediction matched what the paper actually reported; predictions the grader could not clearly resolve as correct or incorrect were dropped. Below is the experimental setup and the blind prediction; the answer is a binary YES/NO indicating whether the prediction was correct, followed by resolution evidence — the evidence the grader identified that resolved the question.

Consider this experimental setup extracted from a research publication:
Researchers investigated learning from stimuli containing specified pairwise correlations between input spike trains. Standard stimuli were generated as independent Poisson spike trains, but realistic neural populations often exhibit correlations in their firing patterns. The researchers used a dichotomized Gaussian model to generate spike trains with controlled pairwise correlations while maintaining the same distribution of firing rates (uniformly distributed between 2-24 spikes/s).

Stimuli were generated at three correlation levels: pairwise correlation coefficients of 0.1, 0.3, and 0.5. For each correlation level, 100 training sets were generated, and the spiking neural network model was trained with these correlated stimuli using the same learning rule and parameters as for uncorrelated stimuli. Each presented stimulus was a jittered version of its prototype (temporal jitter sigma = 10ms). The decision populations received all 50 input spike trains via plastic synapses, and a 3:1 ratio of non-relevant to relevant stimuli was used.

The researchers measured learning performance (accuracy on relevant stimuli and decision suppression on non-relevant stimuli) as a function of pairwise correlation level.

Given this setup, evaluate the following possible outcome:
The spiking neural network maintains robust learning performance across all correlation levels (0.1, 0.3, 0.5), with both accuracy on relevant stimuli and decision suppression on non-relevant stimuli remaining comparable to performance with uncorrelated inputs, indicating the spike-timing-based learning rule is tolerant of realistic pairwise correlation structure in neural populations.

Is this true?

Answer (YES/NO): YES